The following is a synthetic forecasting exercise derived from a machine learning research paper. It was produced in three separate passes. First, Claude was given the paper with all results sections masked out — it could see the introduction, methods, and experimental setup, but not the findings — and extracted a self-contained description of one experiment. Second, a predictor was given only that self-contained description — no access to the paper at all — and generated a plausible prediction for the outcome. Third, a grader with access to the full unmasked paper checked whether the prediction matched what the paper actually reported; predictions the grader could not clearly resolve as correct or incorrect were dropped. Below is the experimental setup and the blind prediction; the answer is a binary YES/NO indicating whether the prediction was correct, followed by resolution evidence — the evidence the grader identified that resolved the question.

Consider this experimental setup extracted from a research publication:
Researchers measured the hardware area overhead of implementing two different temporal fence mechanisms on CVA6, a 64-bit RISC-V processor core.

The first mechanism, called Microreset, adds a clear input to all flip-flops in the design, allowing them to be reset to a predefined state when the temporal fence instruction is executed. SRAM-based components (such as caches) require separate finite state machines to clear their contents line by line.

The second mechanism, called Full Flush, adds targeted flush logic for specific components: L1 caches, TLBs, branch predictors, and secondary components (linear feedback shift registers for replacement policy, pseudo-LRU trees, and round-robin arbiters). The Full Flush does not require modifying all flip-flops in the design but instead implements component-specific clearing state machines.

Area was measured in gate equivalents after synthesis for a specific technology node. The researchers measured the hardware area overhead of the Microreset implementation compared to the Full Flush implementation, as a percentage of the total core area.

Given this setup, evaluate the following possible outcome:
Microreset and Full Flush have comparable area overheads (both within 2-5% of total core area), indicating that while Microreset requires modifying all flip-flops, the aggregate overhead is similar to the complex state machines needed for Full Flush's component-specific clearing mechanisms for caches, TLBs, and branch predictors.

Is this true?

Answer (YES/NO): NO